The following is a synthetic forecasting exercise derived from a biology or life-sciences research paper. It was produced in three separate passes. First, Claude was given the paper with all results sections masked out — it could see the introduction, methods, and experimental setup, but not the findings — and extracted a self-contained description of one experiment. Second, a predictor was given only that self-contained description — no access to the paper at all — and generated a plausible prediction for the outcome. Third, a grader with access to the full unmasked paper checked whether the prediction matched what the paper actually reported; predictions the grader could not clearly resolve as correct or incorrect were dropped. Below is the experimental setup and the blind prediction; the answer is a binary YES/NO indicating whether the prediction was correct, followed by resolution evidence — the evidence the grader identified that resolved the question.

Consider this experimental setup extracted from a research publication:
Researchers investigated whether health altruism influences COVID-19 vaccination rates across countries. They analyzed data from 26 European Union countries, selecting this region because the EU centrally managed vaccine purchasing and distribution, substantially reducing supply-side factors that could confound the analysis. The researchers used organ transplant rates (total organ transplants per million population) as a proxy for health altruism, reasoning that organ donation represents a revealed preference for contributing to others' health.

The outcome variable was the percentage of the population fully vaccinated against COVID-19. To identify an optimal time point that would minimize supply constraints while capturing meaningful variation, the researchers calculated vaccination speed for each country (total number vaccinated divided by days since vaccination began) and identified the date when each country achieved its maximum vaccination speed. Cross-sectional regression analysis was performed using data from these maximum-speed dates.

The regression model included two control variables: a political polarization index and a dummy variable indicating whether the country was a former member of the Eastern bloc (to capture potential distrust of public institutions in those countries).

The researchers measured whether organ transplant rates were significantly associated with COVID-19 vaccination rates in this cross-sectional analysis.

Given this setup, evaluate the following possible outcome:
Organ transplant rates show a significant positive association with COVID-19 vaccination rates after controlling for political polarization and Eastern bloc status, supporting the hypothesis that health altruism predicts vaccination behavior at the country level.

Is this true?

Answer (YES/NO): YES